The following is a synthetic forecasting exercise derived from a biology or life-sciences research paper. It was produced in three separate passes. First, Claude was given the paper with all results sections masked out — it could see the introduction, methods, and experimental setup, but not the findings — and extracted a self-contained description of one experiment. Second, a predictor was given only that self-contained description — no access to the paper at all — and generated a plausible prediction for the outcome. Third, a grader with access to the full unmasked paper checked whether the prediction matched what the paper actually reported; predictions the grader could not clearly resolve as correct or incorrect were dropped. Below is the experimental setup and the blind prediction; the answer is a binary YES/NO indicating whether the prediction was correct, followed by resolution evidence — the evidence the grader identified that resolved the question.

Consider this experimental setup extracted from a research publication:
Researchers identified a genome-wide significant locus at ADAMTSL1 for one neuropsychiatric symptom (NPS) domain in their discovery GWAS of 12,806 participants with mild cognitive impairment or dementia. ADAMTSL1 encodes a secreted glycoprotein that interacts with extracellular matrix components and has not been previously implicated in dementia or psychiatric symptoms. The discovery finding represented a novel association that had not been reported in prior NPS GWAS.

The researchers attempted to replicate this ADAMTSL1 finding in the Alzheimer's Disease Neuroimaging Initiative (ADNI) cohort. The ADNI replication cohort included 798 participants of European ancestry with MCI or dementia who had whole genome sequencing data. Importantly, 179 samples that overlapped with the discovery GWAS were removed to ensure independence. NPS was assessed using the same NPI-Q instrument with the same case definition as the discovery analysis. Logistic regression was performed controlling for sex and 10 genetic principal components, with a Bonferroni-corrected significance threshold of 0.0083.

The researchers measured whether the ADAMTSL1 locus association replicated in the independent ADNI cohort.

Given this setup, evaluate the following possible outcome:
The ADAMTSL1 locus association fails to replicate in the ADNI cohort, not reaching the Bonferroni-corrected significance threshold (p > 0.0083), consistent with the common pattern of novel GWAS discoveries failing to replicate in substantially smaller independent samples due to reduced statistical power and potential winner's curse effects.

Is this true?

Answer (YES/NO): YES